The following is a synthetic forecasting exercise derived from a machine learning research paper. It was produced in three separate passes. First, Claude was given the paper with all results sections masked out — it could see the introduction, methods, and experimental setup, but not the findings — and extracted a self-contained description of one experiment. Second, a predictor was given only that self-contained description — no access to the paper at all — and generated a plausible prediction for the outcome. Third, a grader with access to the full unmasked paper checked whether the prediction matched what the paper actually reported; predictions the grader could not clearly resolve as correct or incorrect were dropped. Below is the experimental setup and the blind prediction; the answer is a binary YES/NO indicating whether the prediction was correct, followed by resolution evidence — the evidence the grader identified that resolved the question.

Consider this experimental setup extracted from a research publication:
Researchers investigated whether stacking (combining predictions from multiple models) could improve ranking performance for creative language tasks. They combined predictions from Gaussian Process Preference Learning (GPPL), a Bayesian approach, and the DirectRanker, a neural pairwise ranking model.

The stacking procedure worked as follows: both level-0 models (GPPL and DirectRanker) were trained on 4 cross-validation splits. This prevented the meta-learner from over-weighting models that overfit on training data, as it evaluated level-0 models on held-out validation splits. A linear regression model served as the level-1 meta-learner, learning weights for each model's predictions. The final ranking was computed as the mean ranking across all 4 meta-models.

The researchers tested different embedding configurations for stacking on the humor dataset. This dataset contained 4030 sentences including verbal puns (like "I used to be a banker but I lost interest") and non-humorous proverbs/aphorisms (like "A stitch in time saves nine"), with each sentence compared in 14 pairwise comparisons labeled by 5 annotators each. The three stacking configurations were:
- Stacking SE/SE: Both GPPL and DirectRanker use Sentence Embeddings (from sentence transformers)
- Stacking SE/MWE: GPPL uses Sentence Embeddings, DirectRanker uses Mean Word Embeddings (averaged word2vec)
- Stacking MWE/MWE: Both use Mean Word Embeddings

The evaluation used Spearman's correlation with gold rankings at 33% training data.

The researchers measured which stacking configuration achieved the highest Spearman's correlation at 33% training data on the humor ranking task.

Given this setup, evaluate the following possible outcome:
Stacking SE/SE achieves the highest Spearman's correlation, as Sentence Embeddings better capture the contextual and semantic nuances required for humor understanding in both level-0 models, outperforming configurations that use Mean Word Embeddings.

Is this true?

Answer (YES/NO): NO